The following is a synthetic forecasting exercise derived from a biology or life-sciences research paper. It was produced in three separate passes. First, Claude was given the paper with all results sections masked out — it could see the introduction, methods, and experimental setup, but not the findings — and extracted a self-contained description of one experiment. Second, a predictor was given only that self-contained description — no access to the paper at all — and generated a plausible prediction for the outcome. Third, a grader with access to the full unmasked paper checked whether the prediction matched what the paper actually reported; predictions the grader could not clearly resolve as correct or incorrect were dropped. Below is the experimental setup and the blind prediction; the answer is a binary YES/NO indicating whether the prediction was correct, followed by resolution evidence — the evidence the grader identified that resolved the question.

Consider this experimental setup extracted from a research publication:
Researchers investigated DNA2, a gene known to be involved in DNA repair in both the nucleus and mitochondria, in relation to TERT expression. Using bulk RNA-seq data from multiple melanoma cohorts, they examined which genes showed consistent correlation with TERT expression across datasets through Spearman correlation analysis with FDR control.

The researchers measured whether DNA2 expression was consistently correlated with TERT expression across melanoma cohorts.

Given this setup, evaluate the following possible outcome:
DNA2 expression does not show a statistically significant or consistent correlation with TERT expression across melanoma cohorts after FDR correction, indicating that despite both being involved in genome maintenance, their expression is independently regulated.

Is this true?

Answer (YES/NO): NO